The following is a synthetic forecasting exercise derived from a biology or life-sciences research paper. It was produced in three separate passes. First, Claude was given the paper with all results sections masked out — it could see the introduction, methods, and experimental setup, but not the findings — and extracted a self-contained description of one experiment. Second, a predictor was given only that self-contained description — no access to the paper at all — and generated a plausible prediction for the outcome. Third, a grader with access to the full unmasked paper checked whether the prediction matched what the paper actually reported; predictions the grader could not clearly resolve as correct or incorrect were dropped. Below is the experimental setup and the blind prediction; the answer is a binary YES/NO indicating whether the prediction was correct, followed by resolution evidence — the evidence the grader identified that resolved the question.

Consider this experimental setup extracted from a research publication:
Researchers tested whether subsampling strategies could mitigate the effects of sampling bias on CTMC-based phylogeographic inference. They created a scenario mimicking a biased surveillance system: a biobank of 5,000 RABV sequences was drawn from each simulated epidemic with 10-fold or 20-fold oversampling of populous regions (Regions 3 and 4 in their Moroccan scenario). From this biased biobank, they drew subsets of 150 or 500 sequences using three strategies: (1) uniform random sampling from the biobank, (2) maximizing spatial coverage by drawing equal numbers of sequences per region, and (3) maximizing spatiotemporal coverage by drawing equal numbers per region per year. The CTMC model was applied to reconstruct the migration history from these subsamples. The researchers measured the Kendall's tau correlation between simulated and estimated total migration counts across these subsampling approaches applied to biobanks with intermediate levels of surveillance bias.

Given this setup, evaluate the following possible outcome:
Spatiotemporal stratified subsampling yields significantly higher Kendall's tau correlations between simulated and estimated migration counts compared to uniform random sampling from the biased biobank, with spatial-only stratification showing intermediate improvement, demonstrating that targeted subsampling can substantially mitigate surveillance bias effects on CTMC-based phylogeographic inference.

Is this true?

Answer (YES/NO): NO